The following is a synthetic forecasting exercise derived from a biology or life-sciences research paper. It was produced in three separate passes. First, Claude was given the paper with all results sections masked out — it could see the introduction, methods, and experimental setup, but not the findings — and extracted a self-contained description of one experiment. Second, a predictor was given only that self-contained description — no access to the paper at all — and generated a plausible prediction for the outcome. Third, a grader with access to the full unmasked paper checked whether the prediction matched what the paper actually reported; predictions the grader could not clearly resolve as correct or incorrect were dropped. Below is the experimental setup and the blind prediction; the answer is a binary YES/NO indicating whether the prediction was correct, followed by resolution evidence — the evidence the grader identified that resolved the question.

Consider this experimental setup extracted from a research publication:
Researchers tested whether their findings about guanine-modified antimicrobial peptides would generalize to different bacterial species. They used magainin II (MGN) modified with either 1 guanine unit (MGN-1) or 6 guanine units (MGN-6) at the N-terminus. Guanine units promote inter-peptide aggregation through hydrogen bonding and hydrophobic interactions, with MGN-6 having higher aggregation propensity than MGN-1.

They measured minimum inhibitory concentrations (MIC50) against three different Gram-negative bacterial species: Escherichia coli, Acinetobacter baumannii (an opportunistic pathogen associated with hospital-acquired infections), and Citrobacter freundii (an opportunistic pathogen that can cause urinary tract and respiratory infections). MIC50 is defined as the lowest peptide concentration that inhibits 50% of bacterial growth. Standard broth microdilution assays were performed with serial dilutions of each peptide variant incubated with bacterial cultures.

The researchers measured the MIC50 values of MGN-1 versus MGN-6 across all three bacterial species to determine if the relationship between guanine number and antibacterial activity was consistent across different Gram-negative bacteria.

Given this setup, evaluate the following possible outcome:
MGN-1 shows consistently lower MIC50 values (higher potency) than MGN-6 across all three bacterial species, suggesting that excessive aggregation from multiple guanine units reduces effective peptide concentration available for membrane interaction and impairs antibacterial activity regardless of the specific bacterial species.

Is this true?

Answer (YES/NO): YES